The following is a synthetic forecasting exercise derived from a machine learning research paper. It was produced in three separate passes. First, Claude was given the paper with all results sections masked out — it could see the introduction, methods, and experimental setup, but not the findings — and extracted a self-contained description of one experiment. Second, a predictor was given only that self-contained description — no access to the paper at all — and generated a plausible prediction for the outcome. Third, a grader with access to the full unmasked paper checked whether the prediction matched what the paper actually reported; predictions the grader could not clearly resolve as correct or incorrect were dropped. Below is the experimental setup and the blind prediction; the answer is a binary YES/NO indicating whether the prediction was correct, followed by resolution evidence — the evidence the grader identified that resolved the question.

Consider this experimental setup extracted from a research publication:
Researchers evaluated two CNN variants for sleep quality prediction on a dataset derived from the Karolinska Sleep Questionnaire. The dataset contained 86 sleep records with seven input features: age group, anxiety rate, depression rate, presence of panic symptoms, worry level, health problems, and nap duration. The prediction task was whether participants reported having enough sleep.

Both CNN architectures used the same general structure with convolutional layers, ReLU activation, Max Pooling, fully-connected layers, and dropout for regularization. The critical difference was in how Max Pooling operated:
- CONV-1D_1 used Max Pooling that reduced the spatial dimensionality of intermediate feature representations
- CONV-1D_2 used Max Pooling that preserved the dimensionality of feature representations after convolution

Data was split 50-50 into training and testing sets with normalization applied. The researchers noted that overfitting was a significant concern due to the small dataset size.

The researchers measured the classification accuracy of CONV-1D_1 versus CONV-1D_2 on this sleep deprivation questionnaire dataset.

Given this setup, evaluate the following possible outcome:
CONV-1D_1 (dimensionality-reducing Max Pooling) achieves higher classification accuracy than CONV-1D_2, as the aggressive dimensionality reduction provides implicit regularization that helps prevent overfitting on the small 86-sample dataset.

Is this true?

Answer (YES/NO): NO